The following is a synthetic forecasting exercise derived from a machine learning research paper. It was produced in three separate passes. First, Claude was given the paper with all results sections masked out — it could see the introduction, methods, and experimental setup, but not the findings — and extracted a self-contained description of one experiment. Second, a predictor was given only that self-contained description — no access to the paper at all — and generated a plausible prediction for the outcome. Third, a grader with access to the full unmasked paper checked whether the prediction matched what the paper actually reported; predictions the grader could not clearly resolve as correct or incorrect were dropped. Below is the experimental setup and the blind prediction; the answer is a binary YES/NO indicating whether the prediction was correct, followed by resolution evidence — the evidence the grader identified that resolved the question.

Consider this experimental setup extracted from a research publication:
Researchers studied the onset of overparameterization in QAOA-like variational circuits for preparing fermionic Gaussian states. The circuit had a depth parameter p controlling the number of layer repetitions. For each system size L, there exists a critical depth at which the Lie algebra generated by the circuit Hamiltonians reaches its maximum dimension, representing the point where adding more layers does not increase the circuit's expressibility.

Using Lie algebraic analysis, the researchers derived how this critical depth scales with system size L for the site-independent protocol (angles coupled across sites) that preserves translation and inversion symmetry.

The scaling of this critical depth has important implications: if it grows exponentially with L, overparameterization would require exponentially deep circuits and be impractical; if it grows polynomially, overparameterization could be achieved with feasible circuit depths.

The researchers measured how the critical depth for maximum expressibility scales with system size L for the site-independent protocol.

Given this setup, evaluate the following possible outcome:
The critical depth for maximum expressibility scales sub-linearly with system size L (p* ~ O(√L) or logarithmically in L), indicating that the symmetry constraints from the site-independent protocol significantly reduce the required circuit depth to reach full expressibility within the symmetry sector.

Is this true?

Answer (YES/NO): NO